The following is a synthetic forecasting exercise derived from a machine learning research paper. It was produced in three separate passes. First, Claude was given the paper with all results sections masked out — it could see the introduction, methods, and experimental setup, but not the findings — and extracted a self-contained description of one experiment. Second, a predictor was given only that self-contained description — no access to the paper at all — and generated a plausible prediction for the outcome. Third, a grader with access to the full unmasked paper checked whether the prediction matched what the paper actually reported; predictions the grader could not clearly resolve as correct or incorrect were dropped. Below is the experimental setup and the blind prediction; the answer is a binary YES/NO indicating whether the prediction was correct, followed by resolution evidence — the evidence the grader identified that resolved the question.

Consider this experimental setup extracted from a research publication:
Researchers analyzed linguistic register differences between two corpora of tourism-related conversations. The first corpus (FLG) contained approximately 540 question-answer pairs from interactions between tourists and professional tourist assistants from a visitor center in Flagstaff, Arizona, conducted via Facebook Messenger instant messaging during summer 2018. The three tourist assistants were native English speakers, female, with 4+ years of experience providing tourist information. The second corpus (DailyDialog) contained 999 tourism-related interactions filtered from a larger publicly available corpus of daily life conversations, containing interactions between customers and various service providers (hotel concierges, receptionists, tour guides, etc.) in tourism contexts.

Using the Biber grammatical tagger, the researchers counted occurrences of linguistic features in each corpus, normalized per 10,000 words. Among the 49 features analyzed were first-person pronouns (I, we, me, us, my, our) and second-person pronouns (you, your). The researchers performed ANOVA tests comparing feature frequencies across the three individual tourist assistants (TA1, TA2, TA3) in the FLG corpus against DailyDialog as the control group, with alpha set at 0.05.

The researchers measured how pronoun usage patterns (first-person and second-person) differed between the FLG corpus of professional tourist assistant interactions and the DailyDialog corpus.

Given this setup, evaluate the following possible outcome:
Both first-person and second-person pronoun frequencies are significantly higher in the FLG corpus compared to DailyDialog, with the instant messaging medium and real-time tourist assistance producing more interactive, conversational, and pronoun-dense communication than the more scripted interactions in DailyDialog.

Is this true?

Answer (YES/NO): NO